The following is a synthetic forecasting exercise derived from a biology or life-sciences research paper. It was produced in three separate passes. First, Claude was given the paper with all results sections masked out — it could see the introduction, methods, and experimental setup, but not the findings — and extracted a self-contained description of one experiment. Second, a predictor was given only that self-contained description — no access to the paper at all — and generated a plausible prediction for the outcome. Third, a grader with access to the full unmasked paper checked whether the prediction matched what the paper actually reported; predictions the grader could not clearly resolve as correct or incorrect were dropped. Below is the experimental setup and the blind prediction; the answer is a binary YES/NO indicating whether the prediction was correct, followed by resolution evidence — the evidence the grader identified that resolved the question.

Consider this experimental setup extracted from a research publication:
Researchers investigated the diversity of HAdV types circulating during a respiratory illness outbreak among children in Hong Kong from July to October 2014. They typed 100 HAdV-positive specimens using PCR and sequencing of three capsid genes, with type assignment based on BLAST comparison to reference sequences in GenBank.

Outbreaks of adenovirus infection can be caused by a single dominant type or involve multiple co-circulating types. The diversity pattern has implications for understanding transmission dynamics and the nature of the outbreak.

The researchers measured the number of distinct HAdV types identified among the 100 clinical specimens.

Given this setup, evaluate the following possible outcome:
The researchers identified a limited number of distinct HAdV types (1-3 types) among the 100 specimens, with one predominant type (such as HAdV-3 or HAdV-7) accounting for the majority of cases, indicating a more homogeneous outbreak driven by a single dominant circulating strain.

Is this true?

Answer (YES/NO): NO